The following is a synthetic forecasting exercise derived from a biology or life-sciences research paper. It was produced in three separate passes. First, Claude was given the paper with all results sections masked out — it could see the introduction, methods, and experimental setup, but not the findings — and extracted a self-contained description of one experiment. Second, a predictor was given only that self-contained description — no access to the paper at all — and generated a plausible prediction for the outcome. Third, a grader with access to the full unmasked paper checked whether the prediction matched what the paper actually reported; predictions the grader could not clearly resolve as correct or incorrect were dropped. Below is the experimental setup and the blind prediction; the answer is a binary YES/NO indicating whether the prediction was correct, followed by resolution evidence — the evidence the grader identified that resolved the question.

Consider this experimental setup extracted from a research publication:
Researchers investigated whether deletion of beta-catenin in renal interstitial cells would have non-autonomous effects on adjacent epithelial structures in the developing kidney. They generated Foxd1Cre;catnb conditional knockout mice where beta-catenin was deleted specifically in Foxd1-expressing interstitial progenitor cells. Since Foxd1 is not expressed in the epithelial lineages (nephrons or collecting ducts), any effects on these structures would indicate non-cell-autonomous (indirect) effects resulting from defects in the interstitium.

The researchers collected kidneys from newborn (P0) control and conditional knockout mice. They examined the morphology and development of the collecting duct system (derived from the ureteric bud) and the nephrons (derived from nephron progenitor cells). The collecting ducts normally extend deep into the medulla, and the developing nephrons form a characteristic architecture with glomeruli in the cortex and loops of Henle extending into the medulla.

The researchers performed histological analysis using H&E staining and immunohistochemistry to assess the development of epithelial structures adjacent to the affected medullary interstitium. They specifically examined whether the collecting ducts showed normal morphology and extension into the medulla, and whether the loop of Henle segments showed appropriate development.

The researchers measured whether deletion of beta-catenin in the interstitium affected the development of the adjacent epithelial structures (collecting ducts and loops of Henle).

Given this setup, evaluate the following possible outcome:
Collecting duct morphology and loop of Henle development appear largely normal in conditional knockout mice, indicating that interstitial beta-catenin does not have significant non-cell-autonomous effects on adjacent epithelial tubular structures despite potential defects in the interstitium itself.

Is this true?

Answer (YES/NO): NO